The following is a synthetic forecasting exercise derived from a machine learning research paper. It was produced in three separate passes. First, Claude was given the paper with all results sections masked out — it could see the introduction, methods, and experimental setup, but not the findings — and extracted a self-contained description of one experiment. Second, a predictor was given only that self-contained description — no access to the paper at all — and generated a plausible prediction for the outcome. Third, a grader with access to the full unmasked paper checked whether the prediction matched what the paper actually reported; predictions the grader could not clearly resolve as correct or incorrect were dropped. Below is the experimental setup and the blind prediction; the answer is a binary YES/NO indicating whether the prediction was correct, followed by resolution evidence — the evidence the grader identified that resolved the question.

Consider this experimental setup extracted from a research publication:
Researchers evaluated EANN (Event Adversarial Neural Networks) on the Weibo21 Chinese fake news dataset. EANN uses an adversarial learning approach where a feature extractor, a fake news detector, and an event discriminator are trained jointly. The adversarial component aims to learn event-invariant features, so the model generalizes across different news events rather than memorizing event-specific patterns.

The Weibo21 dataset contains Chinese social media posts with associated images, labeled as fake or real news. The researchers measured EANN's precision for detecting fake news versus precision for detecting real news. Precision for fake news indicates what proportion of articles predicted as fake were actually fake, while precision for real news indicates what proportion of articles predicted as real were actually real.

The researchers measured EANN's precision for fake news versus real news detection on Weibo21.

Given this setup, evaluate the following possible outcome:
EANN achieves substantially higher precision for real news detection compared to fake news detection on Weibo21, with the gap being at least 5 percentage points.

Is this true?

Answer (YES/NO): NO